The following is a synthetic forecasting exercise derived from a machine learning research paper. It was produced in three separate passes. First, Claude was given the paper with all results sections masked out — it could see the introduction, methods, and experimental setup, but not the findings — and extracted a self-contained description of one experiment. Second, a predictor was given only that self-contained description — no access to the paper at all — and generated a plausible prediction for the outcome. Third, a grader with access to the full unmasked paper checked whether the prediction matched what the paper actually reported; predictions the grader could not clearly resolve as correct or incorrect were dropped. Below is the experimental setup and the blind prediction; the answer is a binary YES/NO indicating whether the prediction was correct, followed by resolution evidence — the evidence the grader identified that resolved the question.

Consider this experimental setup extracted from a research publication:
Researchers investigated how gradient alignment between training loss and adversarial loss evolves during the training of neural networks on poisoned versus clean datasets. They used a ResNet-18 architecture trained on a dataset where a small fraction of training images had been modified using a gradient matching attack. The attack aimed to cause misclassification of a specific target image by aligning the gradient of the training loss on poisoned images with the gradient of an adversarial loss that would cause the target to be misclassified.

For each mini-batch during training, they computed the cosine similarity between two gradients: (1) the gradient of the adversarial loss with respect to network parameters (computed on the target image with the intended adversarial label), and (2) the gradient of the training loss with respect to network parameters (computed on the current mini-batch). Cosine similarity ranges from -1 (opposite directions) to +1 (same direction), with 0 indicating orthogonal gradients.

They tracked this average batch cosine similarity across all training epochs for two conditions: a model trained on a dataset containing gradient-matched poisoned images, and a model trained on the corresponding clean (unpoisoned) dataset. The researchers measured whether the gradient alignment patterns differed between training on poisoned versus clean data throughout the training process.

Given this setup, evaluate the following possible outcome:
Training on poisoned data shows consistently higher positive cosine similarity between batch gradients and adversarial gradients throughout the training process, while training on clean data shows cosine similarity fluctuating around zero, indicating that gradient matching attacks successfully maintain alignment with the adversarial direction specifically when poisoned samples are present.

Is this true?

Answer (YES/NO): NO